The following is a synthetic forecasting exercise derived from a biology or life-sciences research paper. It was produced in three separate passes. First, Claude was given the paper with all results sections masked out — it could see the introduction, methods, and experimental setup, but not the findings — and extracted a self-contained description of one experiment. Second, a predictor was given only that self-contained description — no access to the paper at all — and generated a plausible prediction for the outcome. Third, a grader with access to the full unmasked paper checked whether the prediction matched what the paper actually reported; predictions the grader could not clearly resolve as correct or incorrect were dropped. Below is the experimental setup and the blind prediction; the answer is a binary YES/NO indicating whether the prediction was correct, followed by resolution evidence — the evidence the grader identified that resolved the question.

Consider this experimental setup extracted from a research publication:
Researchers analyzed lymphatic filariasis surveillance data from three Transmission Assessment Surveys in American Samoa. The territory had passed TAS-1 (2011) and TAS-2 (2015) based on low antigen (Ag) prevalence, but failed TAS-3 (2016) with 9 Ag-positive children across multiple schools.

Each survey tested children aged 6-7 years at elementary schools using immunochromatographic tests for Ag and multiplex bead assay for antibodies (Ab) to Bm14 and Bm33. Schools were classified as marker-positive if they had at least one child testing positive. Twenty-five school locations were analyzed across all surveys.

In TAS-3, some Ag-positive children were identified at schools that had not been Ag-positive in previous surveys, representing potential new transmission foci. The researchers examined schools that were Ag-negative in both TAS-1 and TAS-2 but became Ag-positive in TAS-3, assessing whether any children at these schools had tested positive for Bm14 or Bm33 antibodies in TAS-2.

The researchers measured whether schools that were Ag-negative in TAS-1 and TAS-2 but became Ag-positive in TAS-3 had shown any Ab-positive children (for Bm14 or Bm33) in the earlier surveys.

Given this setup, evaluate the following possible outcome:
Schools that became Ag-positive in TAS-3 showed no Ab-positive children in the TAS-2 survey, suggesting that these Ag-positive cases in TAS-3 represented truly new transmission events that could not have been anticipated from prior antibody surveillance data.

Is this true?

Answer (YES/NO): NO